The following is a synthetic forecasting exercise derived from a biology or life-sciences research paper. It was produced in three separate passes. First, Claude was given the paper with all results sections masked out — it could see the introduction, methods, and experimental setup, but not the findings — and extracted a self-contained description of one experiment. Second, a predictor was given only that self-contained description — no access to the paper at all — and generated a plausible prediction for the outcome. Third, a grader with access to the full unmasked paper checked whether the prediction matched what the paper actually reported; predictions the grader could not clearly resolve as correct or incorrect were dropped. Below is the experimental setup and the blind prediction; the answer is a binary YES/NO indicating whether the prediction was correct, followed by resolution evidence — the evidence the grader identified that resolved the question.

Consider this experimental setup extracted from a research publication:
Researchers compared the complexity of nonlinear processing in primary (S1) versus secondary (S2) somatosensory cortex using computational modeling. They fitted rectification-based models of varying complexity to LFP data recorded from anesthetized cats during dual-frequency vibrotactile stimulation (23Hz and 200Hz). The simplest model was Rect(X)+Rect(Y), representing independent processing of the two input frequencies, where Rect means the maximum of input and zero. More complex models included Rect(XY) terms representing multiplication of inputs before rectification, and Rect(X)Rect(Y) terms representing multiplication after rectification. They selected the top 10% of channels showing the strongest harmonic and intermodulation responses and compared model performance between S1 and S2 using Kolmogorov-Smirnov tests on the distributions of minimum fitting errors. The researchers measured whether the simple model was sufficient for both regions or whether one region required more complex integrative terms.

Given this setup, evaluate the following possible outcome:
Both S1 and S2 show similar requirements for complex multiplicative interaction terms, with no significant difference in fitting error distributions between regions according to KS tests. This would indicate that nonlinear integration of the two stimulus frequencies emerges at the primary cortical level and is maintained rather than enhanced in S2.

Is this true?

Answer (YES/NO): NO